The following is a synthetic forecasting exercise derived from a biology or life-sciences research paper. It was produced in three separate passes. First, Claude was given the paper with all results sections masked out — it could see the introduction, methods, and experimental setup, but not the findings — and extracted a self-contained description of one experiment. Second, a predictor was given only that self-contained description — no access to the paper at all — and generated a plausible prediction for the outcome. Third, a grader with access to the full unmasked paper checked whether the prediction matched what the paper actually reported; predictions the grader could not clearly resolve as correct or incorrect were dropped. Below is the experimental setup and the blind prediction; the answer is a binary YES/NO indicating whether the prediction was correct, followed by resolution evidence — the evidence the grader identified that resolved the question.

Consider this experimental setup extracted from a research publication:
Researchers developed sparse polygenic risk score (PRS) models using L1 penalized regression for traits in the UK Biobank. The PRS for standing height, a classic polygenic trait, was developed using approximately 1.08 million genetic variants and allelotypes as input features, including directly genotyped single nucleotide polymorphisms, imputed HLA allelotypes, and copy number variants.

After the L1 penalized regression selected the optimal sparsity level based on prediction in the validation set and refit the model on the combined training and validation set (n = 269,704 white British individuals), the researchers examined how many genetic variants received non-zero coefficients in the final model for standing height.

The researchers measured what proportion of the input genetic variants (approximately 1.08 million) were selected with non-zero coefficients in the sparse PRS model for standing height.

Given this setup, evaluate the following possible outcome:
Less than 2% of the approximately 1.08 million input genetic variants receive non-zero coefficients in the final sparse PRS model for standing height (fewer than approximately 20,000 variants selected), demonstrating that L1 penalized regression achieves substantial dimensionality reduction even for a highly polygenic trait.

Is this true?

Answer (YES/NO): NO